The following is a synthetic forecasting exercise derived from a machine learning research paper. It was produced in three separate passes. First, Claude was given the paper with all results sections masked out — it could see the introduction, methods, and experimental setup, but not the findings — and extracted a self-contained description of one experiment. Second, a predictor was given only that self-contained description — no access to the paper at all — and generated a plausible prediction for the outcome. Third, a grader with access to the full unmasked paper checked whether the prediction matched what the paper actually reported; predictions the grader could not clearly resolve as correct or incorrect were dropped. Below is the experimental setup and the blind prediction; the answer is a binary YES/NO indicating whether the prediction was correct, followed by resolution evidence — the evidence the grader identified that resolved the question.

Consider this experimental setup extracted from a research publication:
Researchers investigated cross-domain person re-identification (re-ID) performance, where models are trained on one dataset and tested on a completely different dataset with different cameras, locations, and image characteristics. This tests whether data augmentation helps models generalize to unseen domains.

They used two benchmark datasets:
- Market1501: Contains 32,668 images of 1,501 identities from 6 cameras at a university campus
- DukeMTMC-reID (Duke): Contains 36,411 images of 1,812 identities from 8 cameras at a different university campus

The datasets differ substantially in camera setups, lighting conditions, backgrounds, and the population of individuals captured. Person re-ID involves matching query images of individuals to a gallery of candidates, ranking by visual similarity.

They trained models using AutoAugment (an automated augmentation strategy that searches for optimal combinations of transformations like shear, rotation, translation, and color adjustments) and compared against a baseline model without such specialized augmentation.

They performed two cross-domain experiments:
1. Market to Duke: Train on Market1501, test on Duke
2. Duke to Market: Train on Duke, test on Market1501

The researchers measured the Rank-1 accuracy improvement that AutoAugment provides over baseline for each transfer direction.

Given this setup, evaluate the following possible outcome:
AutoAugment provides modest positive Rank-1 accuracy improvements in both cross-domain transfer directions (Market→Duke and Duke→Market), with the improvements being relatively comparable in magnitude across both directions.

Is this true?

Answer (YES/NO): NO